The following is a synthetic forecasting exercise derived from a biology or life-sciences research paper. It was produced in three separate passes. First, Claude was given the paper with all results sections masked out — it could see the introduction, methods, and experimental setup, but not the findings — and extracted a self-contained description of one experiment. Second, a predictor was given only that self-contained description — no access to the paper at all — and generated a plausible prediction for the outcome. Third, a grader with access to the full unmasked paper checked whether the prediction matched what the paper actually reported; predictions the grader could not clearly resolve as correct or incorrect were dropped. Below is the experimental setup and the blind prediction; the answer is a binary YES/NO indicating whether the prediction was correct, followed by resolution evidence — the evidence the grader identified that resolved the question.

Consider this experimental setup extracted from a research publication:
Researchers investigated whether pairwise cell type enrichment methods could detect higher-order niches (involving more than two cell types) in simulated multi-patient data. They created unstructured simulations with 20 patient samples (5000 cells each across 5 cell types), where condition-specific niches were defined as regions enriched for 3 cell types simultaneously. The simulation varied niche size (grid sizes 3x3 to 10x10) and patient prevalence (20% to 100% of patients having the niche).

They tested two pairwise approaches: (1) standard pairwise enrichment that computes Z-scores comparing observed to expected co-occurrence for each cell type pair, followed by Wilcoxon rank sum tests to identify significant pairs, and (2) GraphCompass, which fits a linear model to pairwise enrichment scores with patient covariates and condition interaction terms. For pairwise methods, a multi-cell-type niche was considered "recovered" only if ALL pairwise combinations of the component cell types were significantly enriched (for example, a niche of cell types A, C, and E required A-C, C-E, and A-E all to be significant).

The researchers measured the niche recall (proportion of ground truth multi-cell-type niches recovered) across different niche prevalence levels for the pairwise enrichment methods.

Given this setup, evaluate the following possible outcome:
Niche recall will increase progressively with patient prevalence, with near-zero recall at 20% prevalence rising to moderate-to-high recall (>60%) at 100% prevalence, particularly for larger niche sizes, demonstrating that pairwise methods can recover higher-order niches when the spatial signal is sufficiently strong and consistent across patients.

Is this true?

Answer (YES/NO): NO